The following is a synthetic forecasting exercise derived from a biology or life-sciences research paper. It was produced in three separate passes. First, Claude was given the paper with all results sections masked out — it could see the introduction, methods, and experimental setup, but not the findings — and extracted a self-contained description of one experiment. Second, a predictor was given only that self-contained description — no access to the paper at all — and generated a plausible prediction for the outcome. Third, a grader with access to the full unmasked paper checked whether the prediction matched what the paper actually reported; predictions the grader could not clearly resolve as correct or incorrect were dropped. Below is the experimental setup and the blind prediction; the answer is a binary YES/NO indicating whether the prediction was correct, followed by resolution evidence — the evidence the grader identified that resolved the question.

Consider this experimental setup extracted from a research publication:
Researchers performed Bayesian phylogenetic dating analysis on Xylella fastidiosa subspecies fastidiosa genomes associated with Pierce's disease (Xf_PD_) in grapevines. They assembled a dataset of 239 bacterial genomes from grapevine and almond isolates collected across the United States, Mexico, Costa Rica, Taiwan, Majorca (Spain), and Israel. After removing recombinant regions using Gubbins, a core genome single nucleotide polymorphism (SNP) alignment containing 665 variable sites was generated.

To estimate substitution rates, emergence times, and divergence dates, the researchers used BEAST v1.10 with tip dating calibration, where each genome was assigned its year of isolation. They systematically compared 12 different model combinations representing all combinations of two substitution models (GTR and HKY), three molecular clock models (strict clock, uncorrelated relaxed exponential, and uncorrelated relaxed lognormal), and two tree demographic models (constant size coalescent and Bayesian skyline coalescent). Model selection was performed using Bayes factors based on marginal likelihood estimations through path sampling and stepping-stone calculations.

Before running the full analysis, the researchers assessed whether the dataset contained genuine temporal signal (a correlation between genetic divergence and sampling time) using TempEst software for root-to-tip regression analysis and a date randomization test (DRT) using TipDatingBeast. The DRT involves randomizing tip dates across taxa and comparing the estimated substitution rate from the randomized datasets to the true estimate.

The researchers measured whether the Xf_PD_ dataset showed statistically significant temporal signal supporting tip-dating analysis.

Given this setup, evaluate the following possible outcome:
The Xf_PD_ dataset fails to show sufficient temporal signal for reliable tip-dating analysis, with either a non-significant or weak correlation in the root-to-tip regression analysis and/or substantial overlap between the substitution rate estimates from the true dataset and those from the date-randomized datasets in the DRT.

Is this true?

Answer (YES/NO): NO